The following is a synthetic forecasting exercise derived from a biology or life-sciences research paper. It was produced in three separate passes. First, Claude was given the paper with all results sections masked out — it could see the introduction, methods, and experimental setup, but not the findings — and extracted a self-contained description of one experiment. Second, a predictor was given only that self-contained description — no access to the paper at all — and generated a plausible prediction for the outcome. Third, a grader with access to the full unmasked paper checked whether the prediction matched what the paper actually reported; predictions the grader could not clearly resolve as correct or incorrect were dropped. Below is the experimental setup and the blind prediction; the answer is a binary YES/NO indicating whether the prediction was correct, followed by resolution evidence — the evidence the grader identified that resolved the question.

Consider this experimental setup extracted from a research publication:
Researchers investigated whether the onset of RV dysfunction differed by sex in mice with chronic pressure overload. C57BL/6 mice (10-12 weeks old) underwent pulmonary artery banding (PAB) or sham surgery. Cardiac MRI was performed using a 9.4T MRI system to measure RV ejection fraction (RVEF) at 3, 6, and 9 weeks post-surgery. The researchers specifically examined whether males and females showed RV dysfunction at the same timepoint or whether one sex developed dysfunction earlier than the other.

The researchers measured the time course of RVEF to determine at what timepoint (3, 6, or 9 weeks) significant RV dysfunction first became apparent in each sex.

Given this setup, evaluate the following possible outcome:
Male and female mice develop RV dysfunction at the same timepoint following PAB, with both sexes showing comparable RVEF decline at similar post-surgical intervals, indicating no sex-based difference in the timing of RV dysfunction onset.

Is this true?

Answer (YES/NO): NO